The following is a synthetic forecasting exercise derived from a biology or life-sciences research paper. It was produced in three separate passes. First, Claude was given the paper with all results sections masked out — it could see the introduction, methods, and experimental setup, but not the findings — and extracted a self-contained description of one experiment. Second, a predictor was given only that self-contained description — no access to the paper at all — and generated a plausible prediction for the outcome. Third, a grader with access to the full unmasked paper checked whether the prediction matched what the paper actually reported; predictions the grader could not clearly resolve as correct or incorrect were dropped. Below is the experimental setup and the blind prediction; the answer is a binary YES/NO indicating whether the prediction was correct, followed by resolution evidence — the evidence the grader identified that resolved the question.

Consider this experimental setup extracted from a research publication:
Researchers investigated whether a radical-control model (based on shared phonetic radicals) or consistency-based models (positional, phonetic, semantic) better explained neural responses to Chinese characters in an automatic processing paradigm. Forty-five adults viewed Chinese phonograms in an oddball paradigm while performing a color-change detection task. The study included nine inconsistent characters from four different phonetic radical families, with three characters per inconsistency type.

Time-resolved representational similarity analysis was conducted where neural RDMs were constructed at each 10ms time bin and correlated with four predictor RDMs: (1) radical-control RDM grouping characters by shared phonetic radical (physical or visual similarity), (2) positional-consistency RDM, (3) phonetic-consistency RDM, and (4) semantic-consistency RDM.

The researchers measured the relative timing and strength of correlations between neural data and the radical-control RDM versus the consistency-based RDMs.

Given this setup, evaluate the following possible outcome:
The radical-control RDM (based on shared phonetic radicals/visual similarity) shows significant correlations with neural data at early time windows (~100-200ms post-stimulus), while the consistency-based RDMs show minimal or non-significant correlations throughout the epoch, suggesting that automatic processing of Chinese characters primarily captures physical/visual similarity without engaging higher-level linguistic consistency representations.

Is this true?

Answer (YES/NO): NO